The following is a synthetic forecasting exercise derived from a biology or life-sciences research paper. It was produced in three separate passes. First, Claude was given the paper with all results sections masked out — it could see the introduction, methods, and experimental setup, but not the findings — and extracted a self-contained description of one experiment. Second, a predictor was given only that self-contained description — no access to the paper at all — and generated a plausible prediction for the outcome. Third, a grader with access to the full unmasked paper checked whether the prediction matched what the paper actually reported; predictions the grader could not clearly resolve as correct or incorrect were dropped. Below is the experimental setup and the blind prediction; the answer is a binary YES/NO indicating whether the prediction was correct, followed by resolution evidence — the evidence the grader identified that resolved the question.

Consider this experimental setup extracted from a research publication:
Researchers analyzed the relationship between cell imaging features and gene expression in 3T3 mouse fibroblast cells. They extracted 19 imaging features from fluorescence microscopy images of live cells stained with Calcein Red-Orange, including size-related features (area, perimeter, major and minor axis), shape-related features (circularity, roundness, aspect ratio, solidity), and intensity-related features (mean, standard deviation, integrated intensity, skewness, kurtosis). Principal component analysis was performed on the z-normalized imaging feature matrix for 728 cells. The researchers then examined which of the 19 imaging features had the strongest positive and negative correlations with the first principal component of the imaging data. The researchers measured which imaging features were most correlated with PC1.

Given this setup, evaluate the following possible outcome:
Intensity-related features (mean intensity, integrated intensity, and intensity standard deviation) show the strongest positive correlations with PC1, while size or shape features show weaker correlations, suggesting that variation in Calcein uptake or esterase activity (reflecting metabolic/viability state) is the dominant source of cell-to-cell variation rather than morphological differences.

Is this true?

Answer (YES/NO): NO